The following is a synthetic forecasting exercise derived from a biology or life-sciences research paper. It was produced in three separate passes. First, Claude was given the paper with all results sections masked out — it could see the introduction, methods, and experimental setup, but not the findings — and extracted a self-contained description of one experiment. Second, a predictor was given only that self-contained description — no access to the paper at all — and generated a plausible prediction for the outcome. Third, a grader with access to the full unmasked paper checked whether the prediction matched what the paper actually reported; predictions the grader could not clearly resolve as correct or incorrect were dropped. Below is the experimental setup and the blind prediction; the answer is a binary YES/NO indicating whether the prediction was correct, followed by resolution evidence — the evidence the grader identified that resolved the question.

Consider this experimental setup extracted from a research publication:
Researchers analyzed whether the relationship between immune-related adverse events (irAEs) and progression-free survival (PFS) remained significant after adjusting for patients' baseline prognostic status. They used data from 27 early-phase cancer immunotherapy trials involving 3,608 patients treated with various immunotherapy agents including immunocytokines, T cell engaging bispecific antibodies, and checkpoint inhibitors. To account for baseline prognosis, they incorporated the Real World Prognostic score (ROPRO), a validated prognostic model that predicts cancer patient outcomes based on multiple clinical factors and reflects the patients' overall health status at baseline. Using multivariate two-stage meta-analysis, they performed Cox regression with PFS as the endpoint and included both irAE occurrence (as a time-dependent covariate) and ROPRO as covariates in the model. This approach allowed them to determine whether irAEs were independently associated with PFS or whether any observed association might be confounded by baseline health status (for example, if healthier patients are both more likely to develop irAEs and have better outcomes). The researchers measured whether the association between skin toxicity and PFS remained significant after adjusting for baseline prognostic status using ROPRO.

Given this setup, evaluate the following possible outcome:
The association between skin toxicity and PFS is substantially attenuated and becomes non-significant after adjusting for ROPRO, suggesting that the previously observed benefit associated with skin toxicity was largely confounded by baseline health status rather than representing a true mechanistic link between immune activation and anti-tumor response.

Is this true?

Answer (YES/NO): NO